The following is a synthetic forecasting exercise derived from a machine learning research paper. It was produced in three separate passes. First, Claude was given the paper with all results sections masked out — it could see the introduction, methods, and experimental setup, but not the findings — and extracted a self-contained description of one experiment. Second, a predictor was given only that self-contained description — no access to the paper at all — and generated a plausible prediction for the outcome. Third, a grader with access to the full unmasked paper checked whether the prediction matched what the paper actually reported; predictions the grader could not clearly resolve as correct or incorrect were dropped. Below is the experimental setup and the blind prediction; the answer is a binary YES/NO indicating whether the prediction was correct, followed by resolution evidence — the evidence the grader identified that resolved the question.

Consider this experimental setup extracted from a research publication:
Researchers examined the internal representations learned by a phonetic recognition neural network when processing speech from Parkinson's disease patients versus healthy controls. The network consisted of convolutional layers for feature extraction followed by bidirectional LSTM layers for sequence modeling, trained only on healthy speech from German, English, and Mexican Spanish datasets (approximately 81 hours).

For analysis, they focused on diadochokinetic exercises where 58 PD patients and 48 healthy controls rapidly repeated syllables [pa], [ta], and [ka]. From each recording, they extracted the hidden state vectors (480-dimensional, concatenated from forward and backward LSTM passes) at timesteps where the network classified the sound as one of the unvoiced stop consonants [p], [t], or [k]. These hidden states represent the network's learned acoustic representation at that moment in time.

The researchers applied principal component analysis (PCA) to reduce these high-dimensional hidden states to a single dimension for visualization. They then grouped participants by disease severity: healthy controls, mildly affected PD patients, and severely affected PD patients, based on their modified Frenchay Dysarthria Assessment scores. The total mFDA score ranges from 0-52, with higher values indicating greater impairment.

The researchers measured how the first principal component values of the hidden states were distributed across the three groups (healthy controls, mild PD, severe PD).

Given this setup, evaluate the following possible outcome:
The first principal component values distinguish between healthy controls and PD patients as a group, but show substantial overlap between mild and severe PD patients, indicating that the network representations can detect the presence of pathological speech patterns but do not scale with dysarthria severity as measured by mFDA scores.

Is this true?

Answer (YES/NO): NO